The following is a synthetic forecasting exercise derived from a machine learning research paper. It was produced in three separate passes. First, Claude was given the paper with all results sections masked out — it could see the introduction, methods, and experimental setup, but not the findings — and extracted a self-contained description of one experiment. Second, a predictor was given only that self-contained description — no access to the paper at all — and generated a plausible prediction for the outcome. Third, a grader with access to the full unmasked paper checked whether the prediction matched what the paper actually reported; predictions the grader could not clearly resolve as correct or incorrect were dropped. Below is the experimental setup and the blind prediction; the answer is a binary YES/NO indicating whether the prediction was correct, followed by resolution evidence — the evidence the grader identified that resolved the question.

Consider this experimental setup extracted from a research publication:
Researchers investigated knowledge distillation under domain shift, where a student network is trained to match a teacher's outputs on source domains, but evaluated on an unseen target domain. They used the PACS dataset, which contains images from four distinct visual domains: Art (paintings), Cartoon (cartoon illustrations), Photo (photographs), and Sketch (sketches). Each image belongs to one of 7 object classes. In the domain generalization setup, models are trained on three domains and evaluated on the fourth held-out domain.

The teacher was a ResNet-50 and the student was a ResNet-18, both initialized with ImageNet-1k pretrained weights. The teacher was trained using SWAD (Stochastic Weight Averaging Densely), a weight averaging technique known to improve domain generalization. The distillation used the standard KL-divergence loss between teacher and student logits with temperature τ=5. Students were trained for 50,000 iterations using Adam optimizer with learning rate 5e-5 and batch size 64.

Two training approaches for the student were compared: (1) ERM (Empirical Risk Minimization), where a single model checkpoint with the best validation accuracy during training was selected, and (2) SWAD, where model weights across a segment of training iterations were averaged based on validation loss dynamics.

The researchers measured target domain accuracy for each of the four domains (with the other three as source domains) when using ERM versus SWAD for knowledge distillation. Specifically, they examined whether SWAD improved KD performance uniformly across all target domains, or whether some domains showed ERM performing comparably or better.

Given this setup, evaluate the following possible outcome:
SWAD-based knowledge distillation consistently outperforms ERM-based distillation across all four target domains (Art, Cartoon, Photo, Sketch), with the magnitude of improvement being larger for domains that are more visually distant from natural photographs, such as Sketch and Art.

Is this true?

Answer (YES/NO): NO